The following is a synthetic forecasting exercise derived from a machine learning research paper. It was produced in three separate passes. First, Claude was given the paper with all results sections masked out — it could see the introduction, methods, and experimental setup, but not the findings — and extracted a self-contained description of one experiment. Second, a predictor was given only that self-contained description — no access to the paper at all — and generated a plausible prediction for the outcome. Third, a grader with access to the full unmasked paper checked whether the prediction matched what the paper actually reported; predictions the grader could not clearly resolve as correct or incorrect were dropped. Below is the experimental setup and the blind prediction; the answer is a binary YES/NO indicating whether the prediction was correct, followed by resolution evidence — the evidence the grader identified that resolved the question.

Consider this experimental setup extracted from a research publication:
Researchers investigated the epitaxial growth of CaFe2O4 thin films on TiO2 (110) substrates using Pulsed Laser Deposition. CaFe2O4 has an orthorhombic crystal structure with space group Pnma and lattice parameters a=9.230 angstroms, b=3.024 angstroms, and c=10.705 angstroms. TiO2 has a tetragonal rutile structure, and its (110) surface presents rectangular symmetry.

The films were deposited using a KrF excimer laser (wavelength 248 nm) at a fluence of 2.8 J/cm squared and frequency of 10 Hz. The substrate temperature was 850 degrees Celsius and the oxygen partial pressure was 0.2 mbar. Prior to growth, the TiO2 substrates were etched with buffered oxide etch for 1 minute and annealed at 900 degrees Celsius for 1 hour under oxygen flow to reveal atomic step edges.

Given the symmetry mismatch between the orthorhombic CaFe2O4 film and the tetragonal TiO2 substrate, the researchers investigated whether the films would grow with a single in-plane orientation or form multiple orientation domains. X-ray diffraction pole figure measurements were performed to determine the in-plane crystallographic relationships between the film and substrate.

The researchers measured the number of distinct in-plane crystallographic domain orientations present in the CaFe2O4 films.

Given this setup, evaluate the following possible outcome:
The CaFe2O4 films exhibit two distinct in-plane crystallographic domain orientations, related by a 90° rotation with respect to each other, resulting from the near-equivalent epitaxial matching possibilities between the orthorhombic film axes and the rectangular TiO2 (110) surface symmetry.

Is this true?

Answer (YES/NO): NO